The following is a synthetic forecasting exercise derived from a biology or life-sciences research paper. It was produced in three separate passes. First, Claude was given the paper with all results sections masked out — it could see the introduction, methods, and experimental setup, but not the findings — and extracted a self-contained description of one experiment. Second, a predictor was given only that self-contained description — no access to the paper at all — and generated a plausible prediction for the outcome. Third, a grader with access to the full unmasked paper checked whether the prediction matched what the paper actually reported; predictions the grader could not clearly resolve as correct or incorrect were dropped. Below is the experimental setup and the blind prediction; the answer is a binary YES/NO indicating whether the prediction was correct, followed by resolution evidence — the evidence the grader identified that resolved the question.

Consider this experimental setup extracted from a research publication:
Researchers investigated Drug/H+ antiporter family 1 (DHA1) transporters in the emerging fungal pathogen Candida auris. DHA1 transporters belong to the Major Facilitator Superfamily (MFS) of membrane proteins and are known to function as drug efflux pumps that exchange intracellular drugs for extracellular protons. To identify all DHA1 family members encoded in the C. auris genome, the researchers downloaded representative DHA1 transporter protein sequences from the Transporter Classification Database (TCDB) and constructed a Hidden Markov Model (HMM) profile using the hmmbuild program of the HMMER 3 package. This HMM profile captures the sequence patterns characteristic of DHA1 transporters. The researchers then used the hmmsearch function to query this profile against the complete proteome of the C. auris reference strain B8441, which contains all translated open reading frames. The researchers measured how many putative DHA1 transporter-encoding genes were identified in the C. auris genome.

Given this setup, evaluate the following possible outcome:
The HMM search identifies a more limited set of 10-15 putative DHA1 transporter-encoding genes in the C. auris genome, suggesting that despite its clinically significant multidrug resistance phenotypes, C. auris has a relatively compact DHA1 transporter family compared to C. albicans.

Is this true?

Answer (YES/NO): YES